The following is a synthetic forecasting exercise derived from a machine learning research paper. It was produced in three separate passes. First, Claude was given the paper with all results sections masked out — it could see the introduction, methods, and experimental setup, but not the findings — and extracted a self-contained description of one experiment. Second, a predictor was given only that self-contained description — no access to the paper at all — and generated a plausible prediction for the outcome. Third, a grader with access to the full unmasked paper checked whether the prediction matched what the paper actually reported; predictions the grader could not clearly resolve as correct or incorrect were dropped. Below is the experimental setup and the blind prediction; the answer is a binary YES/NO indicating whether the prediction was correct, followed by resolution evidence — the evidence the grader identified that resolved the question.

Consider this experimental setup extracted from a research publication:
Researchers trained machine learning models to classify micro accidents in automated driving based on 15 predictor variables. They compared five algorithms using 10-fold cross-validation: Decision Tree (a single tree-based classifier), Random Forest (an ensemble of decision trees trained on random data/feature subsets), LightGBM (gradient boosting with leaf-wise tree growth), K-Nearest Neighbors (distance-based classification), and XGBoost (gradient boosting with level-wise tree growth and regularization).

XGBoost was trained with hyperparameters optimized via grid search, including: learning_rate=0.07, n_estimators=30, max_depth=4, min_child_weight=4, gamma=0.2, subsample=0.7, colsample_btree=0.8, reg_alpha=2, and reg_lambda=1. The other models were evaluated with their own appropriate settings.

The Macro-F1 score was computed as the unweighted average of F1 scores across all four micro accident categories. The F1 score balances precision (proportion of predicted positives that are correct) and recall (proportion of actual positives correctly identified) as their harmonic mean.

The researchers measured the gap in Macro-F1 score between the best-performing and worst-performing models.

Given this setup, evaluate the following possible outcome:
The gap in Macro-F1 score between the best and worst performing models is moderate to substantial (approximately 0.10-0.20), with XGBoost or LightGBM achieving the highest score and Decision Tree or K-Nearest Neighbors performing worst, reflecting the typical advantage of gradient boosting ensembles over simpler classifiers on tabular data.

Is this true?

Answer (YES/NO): NO